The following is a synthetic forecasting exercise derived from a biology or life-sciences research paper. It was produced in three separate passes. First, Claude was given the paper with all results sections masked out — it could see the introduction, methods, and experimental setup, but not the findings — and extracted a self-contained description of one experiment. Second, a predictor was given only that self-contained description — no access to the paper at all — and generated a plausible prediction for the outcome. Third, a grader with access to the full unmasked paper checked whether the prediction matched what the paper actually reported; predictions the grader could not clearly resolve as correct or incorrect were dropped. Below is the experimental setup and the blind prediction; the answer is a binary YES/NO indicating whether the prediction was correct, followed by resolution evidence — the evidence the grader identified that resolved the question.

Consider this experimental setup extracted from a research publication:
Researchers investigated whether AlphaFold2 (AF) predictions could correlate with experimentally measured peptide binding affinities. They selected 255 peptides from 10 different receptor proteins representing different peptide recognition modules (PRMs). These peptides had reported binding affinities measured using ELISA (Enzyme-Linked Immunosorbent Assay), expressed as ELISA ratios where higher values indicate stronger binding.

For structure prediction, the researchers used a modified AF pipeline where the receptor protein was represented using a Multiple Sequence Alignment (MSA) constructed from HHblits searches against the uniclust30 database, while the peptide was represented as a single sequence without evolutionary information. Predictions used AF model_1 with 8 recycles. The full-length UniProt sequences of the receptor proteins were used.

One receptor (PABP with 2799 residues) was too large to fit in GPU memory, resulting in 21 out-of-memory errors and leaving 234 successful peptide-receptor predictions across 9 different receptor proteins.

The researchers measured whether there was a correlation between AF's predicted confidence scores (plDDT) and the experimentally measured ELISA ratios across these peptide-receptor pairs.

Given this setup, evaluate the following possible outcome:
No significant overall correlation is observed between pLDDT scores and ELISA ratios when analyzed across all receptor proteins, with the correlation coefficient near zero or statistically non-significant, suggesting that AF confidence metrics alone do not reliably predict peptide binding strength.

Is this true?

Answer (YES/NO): NO